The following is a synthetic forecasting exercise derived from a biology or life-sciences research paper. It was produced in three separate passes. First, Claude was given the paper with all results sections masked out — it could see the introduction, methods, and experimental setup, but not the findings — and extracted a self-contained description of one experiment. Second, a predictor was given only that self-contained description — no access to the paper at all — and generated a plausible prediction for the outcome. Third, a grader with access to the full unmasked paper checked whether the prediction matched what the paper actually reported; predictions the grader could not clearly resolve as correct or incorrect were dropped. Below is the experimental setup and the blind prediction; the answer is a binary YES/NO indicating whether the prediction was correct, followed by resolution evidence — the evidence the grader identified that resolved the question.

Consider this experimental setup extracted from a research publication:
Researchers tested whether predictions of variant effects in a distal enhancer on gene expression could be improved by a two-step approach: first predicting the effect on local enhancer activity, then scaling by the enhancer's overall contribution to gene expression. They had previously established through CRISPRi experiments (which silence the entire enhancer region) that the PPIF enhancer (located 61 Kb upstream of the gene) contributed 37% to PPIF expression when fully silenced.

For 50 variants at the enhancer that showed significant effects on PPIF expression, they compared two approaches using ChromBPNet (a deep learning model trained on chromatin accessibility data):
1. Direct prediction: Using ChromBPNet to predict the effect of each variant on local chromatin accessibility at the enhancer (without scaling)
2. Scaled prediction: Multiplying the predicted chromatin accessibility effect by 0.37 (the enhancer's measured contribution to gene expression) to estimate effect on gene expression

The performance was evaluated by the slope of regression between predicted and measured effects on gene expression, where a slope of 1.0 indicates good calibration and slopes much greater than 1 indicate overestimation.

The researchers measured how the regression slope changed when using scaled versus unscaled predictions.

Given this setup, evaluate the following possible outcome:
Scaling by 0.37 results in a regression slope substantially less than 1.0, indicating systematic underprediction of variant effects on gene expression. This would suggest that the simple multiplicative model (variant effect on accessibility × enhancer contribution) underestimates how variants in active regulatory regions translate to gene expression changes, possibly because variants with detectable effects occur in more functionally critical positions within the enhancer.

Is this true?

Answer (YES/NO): NO